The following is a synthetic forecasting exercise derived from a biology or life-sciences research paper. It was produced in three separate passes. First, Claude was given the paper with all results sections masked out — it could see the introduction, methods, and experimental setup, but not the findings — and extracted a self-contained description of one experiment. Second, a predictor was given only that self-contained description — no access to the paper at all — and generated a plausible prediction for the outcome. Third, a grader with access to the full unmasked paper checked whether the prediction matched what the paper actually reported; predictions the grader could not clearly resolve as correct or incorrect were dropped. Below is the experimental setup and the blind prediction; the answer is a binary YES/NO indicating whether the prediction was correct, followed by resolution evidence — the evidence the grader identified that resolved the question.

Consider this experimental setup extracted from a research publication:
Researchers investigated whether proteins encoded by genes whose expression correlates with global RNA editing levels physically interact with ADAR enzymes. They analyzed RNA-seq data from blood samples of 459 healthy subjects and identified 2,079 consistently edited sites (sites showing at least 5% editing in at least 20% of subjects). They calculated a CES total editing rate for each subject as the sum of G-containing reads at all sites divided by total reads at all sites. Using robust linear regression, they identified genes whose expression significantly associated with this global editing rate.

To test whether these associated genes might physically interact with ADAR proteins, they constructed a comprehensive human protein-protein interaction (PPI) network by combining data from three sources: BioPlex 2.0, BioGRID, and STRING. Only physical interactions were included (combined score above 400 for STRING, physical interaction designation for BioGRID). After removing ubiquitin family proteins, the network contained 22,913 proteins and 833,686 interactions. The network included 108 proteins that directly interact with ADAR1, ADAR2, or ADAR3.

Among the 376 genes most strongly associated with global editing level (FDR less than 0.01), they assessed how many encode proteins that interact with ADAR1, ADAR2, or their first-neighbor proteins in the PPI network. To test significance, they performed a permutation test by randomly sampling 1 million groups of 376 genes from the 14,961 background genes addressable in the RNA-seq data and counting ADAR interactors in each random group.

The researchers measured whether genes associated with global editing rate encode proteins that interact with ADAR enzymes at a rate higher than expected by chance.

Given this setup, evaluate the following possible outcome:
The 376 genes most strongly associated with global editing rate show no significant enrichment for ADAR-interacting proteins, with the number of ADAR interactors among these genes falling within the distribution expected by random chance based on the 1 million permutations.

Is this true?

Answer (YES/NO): NO